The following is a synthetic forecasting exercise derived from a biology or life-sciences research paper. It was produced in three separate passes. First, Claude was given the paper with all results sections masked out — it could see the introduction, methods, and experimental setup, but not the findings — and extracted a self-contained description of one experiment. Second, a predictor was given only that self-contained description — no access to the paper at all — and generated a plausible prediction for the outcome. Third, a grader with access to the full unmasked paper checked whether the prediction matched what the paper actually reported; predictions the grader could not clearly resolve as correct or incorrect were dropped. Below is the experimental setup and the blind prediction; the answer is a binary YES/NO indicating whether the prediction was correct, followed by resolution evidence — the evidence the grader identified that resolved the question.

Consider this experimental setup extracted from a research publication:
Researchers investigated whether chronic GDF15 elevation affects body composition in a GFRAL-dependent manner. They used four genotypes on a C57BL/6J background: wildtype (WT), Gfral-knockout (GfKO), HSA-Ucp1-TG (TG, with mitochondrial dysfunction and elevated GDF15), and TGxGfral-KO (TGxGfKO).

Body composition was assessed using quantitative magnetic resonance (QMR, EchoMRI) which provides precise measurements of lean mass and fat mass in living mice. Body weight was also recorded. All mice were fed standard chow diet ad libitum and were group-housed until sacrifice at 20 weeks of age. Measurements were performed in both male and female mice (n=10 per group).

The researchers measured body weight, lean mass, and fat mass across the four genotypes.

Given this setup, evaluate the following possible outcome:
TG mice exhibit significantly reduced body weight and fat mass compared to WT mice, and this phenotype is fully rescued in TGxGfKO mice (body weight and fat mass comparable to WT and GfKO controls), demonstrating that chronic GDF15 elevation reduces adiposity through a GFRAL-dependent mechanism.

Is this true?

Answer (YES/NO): NO